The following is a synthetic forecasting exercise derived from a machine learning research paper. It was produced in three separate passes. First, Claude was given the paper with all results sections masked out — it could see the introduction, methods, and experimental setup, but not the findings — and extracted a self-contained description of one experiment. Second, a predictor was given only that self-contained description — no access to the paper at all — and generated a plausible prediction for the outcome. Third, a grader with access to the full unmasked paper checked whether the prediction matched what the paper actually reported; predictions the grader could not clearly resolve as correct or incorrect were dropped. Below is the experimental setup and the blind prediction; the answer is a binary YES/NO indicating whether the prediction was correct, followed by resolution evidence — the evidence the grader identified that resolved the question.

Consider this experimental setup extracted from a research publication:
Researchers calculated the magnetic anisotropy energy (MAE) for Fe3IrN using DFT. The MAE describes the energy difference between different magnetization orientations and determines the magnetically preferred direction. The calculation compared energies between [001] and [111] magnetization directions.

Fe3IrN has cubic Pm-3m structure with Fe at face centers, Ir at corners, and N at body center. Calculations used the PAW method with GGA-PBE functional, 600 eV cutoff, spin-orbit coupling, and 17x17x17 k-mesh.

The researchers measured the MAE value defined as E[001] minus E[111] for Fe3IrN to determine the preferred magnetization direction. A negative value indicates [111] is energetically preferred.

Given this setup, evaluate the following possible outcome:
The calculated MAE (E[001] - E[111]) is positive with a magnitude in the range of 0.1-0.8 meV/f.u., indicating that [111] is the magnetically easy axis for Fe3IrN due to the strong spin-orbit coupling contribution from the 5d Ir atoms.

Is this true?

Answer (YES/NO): NO